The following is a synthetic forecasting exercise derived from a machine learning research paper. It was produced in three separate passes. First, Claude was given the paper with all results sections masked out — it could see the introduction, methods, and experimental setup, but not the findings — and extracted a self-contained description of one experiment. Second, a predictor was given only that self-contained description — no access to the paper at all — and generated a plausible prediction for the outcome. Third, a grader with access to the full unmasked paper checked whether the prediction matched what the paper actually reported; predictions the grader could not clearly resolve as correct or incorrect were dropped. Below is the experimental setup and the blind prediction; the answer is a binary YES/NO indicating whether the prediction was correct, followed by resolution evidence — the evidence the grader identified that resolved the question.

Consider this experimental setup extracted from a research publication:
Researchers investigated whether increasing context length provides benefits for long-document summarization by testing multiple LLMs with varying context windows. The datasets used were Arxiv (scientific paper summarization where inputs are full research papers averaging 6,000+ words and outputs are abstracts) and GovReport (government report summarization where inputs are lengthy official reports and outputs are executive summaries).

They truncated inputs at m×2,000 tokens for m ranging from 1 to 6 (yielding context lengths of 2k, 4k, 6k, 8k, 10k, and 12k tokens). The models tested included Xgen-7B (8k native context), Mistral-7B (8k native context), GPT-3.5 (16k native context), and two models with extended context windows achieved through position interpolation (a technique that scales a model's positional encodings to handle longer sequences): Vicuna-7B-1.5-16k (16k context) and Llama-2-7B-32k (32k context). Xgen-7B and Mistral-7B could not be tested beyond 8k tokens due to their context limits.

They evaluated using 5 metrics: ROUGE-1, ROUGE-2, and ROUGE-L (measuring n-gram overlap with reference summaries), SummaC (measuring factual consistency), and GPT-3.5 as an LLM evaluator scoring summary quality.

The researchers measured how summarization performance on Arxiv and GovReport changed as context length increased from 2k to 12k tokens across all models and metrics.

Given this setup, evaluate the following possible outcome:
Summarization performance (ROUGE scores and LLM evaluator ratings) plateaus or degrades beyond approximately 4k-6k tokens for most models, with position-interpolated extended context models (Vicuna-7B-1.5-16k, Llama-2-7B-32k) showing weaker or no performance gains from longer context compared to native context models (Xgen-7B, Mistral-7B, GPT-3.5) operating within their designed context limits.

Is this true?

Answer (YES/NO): NO